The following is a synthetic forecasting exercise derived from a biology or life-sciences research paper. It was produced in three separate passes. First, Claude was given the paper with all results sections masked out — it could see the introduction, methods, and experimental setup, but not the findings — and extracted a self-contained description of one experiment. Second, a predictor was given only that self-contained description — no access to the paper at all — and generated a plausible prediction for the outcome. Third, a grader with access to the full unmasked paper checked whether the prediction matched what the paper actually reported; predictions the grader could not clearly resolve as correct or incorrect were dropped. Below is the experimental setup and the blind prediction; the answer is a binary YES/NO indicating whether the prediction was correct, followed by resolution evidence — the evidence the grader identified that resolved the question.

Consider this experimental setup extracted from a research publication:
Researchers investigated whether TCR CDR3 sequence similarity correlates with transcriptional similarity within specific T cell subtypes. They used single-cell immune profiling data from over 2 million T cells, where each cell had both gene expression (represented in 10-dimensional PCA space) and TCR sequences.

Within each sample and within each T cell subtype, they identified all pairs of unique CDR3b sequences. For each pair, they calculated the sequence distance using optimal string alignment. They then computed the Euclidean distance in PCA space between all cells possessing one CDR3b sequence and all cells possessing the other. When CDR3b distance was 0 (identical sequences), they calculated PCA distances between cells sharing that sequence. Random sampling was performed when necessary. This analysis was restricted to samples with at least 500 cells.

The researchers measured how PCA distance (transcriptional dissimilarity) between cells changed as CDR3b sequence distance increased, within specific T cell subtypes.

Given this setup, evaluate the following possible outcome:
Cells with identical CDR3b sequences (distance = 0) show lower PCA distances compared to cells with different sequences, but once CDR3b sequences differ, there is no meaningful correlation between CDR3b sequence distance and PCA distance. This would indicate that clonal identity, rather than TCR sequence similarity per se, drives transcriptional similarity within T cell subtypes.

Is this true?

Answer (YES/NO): NO